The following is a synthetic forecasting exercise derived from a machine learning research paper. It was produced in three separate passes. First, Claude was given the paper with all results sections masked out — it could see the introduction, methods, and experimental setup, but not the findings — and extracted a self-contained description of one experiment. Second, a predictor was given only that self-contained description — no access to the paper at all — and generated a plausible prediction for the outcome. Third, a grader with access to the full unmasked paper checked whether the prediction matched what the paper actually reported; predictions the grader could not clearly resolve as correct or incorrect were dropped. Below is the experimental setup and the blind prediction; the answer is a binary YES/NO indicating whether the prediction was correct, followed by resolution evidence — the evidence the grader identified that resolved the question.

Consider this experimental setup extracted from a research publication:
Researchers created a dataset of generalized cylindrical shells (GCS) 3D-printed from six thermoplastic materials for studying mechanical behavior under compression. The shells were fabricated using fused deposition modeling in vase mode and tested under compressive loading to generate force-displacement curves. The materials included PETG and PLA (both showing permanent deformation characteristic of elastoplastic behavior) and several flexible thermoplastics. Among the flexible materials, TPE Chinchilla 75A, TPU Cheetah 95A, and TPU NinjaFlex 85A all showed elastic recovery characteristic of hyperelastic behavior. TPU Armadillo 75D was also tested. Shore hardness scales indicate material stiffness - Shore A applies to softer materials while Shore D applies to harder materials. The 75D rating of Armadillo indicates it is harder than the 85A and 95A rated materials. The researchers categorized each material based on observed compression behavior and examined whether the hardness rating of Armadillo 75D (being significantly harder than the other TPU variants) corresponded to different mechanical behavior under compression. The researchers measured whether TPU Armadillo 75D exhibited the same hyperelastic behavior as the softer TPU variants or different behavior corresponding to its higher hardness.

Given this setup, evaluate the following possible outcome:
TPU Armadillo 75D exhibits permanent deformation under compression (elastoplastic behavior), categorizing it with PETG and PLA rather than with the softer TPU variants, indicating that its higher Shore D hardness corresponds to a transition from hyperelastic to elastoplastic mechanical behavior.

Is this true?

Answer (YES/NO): NO